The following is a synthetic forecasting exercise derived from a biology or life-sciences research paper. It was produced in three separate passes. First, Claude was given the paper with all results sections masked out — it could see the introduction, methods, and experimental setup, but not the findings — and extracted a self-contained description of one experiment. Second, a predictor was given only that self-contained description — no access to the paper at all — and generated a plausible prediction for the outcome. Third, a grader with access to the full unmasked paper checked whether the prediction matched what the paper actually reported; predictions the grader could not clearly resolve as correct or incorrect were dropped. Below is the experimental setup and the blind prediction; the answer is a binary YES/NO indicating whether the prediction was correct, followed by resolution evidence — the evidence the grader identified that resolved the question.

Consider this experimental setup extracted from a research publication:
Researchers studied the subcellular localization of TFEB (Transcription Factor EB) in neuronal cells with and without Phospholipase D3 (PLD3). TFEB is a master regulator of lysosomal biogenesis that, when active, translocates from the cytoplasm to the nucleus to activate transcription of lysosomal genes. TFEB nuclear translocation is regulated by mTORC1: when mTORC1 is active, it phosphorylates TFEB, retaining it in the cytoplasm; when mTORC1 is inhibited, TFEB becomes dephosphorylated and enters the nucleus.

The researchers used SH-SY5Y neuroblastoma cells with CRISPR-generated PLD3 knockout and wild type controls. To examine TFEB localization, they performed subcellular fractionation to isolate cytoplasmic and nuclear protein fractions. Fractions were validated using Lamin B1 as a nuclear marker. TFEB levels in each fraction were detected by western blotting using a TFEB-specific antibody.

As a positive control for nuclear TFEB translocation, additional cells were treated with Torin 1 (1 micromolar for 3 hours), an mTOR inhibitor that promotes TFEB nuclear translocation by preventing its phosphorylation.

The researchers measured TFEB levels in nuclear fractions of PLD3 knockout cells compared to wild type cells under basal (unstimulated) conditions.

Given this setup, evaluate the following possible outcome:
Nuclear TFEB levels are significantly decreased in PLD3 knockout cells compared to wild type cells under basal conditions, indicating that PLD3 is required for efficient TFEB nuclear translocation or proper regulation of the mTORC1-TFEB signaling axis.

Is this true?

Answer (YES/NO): NO